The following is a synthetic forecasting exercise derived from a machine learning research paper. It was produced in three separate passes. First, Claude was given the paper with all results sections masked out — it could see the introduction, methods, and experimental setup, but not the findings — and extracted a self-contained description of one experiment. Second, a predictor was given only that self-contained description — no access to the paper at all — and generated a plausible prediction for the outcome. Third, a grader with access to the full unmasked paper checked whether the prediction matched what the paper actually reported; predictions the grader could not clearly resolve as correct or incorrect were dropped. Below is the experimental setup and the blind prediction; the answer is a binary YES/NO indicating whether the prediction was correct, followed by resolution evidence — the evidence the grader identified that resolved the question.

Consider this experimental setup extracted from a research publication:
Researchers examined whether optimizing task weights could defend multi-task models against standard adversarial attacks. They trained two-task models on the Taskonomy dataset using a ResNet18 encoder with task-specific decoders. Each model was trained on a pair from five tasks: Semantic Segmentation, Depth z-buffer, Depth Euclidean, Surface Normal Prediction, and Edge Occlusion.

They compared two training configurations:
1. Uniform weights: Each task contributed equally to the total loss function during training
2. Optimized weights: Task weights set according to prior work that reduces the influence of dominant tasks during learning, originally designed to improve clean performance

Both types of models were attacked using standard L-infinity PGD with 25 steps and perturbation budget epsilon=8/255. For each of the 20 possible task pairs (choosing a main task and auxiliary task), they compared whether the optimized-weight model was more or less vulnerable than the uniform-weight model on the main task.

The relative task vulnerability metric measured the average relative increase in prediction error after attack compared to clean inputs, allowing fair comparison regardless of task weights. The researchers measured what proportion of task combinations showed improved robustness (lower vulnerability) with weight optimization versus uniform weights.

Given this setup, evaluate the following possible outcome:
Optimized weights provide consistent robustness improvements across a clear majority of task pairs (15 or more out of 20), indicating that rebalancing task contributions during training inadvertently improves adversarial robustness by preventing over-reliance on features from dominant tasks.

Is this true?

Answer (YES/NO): YES